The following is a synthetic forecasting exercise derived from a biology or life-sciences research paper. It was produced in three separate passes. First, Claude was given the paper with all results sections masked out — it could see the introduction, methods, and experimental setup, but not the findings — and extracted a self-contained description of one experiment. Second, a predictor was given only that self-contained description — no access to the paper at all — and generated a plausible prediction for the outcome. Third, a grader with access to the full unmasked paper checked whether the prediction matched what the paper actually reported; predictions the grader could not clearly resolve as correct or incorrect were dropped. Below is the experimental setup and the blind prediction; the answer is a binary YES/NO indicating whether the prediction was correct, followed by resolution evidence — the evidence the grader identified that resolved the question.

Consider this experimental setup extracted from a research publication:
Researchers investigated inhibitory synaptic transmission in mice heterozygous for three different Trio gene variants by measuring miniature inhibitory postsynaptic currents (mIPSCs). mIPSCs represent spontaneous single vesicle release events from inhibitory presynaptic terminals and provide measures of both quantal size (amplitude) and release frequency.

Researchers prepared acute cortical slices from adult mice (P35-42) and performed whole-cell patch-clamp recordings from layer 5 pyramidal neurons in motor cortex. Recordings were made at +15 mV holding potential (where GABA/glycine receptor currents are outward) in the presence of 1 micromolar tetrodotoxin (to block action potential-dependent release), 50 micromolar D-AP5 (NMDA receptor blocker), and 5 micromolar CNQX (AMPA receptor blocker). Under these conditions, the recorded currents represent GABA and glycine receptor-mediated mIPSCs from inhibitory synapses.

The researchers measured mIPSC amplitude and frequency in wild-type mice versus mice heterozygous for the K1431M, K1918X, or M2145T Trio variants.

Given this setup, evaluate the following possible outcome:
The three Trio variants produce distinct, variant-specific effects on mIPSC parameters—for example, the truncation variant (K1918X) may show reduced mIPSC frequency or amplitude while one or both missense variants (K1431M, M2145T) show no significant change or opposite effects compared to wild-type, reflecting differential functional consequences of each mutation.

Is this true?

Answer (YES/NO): NO